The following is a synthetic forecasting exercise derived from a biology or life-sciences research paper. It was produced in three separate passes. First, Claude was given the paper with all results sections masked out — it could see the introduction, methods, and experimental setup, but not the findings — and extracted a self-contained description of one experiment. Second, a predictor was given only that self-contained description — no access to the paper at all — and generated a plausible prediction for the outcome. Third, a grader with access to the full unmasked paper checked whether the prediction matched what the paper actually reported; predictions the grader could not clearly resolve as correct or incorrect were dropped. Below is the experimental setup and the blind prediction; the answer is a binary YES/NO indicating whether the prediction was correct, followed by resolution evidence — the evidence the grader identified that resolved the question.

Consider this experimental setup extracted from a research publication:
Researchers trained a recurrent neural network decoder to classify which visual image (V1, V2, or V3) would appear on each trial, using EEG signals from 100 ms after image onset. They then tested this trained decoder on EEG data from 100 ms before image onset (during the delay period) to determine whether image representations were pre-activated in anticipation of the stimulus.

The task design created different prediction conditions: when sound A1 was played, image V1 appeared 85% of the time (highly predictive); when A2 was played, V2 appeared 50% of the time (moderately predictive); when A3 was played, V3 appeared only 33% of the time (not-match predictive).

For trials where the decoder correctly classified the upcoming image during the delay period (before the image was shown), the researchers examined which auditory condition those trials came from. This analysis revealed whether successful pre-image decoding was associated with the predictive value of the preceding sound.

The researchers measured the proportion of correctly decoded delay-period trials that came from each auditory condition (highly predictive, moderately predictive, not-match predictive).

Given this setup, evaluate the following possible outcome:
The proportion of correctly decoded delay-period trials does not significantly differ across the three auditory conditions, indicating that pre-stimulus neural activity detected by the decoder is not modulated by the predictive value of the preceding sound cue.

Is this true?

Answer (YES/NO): NO